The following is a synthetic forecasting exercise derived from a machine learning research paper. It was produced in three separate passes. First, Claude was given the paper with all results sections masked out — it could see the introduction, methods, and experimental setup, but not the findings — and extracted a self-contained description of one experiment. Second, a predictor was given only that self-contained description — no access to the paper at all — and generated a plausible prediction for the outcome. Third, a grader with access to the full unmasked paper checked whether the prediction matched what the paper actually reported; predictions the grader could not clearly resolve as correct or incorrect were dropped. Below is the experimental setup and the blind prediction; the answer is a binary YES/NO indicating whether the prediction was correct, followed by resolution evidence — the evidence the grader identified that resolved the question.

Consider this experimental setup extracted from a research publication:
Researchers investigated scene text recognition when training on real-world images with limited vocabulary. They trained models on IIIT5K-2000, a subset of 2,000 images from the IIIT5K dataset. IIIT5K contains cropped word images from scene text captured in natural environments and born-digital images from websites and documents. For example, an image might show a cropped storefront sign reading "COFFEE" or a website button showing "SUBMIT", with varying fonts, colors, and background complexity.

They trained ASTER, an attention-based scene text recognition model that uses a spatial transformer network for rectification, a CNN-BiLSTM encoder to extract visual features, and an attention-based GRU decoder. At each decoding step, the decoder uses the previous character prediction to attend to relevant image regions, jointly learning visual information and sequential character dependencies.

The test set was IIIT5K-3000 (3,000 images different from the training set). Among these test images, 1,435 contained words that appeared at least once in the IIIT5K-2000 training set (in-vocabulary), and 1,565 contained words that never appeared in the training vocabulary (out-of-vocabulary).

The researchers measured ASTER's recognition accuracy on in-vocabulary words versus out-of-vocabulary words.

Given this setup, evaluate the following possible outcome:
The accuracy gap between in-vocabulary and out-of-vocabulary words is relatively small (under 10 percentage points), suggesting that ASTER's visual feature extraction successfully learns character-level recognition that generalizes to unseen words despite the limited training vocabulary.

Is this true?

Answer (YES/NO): NO